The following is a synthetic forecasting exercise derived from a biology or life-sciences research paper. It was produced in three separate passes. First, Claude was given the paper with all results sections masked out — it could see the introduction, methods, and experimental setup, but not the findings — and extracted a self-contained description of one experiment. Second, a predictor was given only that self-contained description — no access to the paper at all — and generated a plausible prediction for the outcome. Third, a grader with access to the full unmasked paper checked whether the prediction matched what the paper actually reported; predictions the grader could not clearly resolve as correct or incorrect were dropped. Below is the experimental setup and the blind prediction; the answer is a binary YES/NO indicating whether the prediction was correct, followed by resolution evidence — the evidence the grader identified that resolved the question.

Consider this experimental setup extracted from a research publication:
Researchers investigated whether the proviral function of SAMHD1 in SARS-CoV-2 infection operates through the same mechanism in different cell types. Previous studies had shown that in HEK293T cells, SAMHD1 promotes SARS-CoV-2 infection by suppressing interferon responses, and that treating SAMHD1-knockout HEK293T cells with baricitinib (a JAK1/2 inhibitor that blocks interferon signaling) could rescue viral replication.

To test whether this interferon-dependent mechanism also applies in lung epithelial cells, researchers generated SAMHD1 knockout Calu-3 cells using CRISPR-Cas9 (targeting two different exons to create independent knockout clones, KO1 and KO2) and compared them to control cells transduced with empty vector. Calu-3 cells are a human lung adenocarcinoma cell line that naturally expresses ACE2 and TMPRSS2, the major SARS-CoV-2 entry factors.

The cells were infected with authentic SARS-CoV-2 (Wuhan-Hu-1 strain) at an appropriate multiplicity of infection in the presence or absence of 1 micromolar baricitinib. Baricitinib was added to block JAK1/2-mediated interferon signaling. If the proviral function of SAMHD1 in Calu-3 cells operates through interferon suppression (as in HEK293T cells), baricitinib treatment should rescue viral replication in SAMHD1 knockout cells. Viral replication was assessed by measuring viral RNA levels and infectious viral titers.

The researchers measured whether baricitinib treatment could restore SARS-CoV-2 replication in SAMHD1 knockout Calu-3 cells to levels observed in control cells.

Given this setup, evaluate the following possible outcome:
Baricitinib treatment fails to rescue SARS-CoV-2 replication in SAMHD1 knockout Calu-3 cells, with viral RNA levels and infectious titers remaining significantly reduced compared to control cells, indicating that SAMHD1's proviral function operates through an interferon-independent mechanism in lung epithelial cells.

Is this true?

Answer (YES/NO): YES